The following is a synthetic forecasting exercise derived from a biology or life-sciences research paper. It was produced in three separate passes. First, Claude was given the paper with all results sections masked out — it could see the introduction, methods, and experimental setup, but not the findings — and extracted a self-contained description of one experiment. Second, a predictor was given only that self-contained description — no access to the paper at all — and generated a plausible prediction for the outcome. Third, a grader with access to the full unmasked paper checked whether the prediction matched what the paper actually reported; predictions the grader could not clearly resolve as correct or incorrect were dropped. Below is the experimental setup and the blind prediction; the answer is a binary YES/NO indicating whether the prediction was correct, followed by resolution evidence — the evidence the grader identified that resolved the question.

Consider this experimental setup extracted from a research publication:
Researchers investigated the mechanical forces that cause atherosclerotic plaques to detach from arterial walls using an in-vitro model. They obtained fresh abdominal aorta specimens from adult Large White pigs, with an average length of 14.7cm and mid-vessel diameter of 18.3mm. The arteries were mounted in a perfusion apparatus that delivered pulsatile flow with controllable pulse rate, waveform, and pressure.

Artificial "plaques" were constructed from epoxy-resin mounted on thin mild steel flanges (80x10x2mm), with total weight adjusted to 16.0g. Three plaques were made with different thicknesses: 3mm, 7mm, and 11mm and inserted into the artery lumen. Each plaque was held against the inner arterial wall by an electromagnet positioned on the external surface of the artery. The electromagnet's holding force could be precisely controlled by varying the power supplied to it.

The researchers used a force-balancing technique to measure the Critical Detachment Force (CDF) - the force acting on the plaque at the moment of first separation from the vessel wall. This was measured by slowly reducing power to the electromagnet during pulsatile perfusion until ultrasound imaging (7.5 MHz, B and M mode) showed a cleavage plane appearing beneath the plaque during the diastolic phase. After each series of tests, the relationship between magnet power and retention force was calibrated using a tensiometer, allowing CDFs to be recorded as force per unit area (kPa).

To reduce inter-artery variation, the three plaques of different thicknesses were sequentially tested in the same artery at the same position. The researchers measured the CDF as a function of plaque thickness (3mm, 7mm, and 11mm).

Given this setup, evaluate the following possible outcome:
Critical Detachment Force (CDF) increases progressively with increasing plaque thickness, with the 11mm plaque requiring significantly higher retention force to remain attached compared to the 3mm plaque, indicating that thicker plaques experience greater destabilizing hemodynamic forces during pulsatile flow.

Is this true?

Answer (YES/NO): NO